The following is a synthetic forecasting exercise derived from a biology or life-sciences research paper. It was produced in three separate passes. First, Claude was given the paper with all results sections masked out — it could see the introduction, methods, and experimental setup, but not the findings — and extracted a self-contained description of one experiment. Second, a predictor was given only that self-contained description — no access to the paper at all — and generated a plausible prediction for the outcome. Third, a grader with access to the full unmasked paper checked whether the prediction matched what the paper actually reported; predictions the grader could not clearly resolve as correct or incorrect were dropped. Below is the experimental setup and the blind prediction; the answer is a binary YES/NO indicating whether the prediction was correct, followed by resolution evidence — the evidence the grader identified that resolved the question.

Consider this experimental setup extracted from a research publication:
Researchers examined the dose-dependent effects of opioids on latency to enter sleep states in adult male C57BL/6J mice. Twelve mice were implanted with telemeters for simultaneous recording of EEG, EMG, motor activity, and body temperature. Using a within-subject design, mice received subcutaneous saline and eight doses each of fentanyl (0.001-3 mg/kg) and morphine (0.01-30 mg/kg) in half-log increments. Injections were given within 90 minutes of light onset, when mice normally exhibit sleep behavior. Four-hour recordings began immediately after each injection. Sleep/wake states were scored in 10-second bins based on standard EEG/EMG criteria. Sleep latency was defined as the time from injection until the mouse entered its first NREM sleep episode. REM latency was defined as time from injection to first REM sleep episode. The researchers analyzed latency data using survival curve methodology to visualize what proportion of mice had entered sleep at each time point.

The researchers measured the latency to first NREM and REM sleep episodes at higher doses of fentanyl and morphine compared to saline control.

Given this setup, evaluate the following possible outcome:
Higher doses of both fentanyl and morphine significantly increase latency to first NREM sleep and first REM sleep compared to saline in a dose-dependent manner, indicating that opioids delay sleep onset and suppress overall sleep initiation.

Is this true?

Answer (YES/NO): YES